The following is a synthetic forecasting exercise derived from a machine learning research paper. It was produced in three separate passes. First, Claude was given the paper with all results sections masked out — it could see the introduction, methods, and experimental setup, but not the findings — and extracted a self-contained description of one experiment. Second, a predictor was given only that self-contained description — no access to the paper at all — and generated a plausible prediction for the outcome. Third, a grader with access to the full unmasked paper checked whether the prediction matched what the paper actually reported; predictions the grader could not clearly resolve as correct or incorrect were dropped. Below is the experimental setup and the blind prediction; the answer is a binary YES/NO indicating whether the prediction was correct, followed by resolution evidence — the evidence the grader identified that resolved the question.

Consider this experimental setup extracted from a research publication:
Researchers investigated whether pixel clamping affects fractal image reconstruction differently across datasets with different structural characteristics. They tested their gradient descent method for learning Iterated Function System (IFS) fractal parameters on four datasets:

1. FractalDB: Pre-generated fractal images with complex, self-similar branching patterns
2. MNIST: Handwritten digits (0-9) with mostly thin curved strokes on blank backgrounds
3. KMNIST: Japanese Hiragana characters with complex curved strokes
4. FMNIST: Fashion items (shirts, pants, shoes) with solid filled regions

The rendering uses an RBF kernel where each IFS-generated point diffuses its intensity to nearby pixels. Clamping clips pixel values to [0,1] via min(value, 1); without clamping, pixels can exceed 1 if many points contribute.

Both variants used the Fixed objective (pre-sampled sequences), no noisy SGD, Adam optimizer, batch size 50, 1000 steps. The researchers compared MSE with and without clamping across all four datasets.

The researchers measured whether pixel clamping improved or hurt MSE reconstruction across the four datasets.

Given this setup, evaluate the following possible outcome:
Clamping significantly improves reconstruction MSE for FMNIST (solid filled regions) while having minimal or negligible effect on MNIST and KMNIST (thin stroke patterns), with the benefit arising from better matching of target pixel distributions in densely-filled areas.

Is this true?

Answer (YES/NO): NO